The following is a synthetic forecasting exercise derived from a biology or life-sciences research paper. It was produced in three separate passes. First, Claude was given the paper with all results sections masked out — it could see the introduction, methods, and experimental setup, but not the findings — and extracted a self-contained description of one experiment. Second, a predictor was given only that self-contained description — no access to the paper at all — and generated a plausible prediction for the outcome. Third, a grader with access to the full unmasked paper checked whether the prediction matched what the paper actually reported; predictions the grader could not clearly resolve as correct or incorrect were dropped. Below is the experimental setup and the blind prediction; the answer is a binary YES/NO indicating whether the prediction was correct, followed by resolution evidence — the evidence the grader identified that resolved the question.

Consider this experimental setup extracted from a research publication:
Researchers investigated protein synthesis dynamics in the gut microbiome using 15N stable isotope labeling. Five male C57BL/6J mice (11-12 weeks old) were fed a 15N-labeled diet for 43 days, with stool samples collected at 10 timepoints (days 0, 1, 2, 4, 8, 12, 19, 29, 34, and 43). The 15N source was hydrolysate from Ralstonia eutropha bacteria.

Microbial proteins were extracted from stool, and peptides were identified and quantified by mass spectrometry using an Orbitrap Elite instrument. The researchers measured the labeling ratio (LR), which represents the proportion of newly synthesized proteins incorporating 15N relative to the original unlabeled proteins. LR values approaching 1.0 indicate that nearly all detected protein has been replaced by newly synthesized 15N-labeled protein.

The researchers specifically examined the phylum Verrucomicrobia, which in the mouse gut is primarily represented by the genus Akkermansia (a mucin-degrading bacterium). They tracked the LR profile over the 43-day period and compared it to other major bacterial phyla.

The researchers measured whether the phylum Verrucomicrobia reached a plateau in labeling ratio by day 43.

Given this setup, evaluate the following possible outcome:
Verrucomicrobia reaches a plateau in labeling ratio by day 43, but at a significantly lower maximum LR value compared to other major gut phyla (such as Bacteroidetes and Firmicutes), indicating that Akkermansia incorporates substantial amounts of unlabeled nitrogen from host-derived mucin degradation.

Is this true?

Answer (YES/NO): NO